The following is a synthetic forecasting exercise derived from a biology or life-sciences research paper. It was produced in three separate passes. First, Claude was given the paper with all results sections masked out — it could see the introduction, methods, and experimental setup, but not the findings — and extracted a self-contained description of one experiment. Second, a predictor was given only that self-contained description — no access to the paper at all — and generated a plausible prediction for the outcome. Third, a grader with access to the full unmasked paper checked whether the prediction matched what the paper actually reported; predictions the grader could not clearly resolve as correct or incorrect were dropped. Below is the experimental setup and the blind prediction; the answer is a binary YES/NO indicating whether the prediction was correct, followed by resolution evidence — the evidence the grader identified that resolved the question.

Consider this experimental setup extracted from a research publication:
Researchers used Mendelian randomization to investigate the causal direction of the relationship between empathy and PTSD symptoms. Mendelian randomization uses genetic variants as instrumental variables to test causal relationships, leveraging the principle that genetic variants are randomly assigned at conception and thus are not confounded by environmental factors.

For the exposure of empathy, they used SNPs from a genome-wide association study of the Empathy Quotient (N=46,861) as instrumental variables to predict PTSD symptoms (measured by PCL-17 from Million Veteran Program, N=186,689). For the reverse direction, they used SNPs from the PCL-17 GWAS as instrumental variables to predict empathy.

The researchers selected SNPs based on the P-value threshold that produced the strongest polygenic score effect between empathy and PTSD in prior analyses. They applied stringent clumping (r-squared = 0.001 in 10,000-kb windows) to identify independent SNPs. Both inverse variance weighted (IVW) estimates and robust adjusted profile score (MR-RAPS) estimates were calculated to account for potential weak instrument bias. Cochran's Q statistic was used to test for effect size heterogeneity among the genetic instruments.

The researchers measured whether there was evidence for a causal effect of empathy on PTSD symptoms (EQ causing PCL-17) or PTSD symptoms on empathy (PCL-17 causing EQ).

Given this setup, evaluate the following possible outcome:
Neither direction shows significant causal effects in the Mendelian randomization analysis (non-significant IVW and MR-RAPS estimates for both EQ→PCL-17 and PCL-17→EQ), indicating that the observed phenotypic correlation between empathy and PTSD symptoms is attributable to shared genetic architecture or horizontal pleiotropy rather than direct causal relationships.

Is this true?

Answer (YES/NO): YES